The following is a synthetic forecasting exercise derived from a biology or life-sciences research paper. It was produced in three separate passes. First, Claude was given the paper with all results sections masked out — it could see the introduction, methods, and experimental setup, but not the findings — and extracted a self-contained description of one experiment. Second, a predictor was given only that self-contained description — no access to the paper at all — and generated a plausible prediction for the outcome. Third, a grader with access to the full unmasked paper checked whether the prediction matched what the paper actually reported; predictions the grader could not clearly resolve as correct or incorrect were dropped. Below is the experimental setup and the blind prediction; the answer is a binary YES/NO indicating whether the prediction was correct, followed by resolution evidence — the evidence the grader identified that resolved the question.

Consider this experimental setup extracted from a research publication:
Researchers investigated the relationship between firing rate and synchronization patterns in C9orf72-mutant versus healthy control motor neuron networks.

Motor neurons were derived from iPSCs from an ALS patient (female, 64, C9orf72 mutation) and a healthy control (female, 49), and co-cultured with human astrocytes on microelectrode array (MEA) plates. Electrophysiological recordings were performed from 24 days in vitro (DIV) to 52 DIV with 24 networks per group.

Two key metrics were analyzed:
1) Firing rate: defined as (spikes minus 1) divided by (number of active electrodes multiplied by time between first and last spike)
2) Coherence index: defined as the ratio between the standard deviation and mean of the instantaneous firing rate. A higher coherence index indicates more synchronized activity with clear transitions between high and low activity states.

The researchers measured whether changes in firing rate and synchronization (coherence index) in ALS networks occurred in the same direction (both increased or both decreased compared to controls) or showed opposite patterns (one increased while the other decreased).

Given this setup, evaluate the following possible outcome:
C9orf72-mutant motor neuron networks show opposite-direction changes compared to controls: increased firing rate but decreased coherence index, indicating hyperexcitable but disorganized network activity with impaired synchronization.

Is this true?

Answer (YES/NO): NO